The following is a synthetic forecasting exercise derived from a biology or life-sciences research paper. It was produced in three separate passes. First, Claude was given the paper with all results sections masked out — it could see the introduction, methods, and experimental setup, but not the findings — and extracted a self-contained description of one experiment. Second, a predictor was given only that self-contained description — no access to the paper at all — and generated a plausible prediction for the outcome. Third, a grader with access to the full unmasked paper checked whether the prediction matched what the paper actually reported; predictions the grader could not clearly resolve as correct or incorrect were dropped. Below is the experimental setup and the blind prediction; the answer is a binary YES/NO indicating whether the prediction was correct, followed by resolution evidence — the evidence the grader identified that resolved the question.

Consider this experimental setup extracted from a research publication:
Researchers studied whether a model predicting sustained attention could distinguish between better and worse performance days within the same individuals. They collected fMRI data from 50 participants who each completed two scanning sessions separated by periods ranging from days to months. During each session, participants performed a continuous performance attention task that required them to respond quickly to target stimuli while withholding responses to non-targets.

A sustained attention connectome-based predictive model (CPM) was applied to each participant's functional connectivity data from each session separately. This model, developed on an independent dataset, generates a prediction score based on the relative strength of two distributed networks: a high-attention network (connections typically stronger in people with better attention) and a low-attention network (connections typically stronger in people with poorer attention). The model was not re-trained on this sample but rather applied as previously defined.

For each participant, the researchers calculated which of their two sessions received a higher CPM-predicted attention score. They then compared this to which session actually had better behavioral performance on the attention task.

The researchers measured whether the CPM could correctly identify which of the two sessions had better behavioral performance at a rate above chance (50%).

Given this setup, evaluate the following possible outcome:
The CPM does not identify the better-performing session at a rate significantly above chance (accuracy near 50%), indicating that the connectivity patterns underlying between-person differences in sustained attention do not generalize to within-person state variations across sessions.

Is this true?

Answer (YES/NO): NO